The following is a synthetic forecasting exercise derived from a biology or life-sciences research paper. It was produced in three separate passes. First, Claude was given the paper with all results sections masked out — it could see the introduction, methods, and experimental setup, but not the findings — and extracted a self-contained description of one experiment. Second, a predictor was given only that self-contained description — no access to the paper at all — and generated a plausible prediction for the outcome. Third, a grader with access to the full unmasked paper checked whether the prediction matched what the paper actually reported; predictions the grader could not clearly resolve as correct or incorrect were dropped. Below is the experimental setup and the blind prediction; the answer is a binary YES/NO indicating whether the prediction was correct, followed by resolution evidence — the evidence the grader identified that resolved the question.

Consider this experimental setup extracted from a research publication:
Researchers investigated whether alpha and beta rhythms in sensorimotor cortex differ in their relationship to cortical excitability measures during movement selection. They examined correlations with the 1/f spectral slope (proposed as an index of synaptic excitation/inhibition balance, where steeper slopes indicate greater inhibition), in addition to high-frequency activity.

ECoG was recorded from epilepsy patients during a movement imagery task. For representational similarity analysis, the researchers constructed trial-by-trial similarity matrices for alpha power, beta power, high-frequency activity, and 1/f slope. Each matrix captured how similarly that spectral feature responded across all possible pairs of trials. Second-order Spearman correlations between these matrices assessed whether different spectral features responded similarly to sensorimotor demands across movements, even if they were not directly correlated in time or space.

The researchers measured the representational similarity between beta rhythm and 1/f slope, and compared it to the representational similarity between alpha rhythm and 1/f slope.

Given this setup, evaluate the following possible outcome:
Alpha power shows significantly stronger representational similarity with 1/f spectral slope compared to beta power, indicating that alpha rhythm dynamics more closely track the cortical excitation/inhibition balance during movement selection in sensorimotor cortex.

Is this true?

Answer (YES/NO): NO